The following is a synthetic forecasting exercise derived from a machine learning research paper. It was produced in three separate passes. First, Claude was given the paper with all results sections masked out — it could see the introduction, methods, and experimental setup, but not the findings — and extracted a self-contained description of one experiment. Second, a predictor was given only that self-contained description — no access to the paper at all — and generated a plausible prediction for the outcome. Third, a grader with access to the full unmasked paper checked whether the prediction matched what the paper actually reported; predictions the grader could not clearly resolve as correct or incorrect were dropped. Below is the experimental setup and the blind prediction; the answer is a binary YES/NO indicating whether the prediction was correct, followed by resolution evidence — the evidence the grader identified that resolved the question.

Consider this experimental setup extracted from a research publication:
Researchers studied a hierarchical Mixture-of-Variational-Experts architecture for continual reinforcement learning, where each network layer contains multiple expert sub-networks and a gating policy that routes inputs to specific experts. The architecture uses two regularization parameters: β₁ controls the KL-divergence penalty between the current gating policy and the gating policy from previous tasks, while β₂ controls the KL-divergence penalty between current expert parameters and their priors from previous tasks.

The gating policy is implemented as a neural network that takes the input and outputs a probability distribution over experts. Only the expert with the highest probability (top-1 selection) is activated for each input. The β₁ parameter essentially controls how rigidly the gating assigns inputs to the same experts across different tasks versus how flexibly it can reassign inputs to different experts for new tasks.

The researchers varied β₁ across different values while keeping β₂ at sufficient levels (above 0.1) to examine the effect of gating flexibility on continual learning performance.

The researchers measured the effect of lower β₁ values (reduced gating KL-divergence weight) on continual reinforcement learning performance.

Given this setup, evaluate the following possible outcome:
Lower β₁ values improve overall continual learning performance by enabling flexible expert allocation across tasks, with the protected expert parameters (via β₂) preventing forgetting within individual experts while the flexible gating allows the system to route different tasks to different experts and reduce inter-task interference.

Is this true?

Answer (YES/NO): YES